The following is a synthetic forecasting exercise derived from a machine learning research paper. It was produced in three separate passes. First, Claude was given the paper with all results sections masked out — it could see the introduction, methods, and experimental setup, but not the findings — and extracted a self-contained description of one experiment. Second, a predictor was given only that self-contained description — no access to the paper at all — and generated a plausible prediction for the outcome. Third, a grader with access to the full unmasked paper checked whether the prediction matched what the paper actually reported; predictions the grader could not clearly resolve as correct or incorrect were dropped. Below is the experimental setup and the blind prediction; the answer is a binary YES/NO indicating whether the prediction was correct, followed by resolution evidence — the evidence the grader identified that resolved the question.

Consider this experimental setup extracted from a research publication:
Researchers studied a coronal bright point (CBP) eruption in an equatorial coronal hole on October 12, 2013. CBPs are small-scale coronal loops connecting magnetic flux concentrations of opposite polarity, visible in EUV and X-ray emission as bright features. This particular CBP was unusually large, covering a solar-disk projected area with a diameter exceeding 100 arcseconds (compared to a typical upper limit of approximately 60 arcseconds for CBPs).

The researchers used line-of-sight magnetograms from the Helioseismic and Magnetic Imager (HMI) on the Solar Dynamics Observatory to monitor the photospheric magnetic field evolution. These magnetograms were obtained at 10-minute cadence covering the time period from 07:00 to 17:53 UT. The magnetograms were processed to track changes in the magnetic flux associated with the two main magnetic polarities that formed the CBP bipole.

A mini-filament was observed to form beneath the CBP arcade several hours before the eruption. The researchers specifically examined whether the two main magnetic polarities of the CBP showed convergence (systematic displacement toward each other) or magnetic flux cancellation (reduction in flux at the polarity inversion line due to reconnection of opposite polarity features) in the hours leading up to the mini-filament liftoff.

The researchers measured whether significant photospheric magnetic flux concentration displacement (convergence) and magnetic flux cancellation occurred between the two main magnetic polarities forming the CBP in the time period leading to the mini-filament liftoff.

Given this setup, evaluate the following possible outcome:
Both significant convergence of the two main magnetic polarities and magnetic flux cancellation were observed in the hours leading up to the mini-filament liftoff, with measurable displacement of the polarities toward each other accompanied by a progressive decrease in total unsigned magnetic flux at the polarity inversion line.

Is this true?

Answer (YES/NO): NO